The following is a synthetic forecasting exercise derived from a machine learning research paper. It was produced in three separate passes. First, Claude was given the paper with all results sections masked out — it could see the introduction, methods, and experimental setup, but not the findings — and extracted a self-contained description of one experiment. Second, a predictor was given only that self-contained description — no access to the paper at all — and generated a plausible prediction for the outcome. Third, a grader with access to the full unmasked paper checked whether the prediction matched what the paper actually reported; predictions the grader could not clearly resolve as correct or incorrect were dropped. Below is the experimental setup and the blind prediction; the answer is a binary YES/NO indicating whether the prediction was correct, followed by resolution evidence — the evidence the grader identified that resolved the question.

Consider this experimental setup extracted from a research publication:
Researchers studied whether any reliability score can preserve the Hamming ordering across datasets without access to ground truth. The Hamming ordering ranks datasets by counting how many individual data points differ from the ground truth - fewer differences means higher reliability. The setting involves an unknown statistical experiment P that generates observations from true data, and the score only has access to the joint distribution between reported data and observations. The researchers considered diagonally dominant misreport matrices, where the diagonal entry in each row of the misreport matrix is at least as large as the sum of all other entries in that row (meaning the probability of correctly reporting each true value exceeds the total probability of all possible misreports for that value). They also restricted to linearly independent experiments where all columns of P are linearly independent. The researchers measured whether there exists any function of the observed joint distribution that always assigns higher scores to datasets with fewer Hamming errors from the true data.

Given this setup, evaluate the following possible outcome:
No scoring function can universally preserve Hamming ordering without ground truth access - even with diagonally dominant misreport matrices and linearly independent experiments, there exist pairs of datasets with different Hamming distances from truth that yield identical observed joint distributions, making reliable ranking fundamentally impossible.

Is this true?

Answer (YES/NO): YES